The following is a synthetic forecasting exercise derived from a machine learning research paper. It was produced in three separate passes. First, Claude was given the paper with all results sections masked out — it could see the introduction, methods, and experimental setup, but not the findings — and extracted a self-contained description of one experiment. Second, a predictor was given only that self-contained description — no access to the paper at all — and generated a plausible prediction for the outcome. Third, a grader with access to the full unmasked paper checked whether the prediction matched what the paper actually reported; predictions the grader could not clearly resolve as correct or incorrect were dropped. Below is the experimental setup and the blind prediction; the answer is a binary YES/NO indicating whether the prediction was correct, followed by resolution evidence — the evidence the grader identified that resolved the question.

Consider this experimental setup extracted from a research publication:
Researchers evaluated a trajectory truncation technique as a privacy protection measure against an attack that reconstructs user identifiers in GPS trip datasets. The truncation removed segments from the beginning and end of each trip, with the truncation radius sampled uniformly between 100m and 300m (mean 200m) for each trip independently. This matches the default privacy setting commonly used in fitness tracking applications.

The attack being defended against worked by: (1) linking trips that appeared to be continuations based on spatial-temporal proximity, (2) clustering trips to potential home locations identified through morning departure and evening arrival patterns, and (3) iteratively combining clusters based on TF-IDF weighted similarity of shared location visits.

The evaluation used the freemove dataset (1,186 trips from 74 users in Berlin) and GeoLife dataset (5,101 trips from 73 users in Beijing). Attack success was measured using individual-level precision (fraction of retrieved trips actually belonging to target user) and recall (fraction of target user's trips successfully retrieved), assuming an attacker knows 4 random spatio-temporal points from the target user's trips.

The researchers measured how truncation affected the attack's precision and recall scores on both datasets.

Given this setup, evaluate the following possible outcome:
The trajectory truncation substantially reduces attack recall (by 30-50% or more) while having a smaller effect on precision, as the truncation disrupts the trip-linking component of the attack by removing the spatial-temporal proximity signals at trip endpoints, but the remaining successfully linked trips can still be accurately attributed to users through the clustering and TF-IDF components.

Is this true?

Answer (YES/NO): NO